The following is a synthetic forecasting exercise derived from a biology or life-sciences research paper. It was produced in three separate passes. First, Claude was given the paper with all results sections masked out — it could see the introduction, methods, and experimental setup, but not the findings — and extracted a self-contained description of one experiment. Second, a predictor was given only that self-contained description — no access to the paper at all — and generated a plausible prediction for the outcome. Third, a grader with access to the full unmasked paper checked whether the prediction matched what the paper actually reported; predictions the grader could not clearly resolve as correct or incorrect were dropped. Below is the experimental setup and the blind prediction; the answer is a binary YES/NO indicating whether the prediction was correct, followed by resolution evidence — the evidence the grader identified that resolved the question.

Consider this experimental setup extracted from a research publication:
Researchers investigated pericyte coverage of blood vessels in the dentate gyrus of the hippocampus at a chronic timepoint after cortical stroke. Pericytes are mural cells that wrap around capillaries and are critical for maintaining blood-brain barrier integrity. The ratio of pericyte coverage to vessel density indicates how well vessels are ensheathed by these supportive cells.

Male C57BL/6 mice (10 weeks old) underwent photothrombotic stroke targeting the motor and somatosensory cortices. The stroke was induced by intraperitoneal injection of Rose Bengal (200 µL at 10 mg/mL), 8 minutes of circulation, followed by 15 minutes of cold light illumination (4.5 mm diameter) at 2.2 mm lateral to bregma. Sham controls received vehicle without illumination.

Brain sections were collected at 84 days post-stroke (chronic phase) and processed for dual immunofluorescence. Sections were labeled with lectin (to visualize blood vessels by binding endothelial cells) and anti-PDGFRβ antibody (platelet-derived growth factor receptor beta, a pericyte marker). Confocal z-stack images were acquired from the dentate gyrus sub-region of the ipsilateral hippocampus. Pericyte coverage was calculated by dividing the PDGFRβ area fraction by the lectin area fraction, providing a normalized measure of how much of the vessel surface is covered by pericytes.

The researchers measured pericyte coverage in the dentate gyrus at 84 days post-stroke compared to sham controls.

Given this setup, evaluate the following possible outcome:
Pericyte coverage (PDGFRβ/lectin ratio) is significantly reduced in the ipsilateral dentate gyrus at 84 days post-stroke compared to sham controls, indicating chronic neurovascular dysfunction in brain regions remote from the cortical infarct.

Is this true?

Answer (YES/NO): YES